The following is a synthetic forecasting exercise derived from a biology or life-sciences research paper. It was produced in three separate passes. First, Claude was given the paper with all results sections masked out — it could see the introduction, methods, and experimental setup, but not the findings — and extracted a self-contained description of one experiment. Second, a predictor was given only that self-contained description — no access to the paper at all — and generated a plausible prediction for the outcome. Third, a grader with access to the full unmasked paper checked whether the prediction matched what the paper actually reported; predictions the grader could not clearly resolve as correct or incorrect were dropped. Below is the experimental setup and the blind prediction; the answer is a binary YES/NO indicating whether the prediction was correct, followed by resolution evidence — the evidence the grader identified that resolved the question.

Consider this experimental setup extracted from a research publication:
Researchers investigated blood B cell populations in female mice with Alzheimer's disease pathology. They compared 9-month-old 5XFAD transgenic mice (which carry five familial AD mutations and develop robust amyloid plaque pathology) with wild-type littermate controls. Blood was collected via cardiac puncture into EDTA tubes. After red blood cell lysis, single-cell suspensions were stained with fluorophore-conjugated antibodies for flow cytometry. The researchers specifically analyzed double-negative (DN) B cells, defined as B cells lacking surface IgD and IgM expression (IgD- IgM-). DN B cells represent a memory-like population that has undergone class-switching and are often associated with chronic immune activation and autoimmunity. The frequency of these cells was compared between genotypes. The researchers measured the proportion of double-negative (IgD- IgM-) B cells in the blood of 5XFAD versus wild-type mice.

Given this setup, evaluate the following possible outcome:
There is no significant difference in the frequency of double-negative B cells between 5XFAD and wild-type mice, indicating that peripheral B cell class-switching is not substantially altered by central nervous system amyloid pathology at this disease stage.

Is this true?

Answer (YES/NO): NO